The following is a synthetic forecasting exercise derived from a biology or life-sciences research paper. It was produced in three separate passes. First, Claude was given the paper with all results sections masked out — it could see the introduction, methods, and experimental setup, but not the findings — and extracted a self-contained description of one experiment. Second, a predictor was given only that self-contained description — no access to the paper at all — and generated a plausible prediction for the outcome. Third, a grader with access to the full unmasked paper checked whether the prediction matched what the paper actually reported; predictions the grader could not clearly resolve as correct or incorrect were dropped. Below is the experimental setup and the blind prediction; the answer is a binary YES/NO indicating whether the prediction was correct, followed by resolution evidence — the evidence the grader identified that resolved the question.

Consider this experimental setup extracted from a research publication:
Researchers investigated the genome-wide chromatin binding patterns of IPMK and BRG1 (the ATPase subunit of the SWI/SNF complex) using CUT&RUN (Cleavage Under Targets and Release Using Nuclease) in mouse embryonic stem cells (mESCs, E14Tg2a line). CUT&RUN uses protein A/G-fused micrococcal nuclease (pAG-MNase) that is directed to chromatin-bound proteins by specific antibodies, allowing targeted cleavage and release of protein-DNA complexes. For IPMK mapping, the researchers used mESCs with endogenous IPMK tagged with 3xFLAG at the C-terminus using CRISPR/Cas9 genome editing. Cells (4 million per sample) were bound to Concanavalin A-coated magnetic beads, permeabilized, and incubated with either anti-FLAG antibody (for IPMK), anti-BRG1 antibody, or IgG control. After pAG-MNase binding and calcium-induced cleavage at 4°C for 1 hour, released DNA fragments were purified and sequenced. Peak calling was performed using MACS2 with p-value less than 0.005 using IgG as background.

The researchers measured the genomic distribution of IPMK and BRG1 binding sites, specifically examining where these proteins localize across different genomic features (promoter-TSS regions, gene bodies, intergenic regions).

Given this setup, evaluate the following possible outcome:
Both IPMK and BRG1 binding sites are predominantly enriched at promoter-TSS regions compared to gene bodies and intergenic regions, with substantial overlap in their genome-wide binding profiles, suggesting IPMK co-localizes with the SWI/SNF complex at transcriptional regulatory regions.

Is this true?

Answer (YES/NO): YES